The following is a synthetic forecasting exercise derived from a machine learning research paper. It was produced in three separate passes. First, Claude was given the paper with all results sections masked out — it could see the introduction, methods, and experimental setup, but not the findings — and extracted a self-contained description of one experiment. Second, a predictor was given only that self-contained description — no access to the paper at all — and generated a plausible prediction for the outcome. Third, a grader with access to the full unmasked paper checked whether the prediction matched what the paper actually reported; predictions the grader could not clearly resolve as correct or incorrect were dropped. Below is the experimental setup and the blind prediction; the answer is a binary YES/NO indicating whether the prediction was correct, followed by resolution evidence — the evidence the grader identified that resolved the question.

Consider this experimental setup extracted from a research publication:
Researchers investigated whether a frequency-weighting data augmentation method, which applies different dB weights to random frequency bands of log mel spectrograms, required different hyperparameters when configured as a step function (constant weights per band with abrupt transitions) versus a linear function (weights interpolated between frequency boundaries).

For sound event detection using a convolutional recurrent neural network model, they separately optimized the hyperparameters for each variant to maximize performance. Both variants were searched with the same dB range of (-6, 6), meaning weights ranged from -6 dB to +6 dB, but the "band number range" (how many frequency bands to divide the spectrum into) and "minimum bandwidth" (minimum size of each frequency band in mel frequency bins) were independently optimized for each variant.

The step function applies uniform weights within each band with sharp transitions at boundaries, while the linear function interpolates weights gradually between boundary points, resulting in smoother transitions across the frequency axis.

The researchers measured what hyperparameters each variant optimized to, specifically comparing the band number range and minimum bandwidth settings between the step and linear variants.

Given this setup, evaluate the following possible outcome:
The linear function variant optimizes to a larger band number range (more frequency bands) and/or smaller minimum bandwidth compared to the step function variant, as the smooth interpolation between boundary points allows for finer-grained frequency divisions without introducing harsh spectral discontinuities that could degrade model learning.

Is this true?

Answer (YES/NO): NO